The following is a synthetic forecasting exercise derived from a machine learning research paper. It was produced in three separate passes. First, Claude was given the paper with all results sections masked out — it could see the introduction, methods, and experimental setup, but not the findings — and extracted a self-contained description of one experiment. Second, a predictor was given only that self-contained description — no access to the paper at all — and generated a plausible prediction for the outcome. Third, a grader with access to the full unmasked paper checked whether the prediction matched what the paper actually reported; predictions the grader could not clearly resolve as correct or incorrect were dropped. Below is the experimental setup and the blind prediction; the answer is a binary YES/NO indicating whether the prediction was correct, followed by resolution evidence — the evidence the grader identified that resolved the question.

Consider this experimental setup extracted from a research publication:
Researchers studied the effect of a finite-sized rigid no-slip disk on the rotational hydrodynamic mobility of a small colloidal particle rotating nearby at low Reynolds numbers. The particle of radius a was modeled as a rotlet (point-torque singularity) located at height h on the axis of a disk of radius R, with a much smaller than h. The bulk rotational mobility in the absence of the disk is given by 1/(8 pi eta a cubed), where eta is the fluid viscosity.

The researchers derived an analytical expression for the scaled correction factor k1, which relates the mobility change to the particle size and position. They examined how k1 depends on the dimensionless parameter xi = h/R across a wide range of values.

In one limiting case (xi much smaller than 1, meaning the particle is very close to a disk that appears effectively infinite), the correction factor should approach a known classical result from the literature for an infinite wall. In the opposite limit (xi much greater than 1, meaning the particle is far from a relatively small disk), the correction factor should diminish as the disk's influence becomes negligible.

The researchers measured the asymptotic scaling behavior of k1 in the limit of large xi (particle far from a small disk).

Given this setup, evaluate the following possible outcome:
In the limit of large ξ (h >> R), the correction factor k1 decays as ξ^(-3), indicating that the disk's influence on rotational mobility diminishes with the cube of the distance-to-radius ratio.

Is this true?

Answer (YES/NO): YES